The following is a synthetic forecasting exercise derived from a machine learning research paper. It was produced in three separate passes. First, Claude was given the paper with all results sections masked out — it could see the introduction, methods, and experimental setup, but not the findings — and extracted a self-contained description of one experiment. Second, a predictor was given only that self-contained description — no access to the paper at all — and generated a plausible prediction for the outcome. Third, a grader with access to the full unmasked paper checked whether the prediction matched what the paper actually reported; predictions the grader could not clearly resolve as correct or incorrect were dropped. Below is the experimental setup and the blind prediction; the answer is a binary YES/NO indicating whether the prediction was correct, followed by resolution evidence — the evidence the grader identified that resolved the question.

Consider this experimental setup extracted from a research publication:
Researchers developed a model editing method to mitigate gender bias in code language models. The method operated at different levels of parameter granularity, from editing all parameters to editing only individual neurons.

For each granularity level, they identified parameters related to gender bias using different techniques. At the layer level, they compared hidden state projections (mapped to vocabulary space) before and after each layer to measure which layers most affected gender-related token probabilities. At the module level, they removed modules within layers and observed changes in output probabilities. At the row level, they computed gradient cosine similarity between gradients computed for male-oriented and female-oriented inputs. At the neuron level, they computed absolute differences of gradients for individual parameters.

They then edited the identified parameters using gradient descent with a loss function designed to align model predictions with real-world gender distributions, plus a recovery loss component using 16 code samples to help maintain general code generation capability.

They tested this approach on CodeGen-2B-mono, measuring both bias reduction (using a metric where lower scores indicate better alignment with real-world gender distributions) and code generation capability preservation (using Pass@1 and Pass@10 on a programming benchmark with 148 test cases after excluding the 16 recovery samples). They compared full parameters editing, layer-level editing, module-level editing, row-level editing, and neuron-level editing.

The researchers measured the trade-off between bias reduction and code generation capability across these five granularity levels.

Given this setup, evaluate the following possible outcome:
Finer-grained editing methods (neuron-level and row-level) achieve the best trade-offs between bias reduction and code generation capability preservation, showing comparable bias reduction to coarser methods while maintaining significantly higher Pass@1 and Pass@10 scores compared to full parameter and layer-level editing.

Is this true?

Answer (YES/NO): NO